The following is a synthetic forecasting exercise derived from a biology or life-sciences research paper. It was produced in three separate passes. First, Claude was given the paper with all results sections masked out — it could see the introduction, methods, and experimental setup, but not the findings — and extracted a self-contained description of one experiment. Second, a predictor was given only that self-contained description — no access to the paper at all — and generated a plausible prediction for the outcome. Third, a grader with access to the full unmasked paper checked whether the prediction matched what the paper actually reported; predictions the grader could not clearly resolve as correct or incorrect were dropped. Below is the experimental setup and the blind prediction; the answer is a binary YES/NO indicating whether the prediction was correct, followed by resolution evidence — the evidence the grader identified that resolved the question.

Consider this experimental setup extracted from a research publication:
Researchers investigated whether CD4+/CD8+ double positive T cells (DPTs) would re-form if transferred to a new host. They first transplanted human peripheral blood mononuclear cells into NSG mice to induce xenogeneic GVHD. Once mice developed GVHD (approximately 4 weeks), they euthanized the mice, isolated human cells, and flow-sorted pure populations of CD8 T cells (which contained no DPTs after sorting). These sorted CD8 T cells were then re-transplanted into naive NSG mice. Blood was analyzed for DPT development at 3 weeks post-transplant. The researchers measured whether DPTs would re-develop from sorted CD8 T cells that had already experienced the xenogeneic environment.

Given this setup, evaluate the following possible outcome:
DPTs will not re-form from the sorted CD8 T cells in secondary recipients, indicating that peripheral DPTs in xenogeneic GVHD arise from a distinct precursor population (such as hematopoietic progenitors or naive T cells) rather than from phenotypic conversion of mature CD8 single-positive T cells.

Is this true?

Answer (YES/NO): NO